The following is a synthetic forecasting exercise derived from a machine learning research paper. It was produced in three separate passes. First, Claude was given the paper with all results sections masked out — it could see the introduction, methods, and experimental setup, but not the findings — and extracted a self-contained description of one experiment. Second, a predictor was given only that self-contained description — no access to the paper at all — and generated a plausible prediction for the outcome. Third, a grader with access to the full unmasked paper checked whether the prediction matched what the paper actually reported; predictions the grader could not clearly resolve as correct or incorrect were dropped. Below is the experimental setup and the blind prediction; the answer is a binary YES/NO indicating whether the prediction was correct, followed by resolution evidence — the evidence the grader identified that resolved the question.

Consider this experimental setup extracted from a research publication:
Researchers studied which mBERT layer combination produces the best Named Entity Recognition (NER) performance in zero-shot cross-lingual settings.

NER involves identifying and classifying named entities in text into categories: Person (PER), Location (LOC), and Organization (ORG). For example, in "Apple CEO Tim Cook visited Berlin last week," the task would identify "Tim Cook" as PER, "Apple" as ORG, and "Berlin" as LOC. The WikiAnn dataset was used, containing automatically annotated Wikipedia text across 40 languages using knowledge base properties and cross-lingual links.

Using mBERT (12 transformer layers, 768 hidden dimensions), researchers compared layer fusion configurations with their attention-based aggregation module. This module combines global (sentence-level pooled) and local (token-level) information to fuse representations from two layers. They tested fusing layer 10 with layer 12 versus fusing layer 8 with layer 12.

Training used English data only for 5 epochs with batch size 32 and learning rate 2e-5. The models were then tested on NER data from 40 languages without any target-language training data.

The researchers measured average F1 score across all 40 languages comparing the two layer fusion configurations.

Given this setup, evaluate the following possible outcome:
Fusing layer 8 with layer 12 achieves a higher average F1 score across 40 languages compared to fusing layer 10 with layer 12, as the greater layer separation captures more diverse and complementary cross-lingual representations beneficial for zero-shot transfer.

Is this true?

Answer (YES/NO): YES